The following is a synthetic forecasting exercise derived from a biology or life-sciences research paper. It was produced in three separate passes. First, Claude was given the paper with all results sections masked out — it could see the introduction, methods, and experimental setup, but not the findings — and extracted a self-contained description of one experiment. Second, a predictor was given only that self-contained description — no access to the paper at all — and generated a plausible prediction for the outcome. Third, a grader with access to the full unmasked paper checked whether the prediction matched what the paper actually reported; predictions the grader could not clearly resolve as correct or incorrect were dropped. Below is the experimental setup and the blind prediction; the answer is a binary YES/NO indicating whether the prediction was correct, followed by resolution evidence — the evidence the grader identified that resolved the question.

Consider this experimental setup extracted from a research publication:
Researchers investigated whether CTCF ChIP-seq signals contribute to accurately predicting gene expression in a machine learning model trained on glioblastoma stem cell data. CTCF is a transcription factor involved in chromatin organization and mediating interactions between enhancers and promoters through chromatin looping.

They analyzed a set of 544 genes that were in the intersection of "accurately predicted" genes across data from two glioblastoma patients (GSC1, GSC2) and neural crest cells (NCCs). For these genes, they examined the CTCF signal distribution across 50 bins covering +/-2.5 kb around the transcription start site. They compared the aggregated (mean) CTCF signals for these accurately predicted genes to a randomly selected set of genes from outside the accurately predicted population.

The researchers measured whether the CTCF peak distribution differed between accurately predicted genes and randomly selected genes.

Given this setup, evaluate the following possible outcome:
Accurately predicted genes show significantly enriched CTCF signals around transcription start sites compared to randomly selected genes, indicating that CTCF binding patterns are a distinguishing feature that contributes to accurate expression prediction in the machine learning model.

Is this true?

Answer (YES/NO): NO